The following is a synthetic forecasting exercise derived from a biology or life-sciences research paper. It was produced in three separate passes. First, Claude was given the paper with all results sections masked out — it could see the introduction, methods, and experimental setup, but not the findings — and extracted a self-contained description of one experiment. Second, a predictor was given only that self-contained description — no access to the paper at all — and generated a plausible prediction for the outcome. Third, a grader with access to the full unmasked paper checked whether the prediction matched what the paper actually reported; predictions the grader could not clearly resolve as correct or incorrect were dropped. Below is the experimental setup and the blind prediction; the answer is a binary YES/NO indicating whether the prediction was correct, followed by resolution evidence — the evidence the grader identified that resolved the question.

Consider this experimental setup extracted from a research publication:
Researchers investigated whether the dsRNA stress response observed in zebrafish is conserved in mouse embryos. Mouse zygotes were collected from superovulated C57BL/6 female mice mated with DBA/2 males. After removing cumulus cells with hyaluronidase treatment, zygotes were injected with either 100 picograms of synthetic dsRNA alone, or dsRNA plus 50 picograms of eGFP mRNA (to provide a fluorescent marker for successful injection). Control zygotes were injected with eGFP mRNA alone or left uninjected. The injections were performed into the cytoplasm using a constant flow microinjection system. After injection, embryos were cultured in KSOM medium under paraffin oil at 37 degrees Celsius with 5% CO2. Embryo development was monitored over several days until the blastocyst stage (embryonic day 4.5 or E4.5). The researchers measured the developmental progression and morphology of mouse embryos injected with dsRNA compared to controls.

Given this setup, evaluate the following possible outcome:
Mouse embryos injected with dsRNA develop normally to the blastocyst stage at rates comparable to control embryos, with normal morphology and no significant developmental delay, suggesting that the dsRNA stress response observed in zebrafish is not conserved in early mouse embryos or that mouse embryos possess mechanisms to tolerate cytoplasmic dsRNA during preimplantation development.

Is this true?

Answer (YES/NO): NO